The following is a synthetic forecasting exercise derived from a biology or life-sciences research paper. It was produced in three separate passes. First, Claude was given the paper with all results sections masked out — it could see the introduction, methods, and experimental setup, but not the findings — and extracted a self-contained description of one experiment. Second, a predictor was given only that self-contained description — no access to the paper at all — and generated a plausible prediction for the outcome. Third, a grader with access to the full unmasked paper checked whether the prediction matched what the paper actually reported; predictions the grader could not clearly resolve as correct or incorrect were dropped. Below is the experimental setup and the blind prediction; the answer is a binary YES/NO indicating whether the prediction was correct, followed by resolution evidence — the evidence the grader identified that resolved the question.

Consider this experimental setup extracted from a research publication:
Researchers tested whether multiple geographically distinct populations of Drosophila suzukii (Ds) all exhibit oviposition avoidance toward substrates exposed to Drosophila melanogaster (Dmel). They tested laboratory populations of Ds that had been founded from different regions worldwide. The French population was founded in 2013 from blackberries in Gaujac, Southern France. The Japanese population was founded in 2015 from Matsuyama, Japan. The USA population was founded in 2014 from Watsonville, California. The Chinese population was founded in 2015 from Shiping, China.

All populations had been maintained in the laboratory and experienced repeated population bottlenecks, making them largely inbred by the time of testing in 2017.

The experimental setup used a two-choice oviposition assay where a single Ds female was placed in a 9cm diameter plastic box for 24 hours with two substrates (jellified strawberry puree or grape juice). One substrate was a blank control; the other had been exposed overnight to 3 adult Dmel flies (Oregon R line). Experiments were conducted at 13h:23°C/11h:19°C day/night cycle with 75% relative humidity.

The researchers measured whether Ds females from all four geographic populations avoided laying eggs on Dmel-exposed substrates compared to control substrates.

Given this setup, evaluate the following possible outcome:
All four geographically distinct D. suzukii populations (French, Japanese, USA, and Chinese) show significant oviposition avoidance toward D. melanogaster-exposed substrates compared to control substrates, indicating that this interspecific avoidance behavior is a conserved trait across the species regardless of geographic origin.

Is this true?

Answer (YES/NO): NO